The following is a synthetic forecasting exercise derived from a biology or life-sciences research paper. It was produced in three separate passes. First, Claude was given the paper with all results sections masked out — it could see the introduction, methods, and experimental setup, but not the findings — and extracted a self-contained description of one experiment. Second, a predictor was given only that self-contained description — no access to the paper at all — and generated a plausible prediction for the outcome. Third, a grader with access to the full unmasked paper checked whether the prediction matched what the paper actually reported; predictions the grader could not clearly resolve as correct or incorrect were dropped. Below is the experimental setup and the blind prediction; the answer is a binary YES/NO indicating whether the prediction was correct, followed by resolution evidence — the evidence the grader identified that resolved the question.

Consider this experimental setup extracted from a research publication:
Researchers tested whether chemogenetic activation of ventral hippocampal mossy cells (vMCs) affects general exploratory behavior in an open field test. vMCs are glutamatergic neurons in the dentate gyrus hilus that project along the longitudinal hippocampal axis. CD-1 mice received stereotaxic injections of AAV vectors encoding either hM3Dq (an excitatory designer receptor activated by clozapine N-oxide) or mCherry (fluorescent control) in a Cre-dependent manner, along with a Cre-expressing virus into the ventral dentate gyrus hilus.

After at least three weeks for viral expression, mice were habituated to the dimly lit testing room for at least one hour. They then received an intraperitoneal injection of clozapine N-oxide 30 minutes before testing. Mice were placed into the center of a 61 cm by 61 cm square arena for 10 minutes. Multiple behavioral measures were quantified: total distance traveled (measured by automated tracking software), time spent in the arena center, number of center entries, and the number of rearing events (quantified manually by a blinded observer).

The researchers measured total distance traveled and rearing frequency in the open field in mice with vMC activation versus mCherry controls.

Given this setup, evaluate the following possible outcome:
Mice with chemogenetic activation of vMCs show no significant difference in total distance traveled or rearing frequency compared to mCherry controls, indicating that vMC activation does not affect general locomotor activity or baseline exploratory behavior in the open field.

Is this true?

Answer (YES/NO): YES